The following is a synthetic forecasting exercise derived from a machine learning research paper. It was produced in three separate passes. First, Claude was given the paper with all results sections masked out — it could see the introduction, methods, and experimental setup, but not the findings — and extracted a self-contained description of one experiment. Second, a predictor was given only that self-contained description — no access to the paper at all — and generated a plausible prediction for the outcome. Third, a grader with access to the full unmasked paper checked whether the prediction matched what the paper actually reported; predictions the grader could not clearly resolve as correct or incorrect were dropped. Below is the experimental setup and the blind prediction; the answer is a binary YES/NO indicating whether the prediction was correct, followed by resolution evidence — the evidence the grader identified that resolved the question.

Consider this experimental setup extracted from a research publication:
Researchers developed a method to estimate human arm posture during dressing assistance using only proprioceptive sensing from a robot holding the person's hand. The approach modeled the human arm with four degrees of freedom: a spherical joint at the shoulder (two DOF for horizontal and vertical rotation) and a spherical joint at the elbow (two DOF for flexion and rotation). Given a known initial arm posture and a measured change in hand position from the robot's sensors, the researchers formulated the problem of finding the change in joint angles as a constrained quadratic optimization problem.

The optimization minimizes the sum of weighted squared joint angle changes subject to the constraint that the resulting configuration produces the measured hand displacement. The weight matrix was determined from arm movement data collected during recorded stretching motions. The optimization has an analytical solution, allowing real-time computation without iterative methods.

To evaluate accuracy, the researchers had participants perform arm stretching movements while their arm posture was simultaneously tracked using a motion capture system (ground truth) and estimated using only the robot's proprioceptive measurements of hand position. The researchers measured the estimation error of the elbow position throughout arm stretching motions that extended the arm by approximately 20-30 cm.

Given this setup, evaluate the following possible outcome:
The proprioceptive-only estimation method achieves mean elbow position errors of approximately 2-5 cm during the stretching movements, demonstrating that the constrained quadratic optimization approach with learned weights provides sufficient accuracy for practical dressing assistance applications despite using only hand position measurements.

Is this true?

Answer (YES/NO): NO